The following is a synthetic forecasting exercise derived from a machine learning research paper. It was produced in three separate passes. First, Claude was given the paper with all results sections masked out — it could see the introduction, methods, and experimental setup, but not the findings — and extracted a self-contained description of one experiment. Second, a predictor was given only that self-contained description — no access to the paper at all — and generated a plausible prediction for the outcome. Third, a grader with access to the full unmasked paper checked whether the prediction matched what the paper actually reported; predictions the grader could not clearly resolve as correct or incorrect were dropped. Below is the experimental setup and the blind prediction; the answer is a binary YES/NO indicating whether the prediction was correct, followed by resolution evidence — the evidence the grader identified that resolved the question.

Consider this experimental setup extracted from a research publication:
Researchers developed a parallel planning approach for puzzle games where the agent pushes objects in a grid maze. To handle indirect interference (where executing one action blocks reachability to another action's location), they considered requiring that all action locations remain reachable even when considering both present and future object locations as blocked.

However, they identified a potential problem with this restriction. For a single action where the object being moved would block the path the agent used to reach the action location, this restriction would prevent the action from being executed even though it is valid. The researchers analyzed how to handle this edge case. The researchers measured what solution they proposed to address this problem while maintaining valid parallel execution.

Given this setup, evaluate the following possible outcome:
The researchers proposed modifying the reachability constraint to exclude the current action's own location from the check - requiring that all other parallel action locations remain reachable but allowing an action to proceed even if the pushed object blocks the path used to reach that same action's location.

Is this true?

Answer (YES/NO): NO